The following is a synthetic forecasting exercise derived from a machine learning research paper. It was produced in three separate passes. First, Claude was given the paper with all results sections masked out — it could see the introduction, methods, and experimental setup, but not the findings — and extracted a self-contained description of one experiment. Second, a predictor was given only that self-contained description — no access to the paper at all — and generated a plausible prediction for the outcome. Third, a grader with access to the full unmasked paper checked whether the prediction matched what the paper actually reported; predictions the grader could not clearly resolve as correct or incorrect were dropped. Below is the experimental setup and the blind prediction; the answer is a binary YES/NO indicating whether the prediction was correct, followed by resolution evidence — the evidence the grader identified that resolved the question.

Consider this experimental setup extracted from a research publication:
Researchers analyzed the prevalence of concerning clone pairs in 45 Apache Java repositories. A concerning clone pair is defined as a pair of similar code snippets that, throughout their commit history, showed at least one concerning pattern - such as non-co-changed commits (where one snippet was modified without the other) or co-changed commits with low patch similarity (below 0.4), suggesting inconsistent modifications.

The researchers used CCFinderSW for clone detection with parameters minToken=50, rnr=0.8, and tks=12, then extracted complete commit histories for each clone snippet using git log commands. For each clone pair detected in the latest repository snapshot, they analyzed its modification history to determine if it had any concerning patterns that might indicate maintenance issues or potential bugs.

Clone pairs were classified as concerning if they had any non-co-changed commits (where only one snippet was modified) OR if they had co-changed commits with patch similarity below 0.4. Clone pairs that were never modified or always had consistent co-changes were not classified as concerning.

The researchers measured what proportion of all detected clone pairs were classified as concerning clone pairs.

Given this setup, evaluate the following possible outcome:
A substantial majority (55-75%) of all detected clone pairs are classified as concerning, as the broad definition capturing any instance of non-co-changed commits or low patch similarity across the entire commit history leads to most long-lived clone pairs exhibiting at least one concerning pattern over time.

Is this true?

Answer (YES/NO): NO